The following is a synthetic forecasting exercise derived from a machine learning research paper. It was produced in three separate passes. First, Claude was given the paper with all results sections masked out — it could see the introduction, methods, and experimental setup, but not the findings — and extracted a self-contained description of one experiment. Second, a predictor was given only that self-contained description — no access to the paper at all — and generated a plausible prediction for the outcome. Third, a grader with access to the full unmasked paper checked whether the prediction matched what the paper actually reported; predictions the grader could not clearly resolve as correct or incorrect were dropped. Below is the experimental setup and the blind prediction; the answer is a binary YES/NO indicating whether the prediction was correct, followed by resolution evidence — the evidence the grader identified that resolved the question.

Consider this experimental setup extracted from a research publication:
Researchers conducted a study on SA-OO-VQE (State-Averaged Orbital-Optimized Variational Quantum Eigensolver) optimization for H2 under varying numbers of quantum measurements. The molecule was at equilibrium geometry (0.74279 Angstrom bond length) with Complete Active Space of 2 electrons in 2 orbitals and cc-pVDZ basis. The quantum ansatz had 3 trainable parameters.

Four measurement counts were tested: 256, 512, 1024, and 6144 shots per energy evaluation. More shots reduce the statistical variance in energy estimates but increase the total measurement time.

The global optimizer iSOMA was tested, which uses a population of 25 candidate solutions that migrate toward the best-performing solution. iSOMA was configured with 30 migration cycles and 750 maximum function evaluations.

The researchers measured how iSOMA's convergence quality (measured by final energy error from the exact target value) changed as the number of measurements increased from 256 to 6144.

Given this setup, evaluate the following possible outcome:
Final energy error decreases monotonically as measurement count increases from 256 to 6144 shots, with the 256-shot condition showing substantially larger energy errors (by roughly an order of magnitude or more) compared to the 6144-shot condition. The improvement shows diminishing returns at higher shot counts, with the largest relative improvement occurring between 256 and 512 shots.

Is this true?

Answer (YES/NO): NO